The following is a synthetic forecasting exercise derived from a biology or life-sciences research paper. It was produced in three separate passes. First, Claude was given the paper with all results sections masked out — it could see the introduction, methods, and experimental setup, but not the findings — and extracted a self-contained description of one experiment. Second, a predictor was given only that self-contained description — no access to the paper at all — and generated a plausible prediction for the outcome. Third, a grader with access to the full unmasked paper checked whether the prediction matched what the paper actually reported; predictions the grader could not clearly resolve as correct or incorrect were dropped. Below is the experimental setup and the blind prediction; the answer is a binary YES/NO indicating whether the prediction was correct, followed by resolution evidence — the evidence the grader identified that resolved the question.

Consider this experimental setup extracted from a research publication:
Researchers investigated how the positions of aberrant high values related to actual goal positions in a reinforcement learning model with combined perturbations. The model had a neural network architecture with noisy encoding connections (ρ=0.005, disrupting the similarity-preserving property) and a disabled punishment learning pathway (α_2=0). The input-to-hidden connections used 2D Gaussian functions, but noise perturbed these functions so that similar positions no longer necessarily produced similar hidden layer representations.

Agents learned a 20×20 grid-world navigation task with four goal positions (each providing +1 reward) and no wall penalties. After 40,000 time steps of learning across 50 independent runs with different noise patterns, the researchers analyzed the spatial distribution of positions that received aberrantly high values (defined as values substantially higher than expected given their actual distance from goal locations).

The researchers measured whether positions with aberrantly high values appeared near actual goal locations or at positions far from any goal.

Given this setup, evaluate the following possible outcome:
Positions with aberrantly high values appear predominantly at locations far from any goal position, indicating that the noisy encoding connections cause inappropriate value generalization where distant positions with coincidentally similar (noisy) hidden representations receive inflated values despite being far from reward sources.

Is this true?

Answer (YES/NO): YES